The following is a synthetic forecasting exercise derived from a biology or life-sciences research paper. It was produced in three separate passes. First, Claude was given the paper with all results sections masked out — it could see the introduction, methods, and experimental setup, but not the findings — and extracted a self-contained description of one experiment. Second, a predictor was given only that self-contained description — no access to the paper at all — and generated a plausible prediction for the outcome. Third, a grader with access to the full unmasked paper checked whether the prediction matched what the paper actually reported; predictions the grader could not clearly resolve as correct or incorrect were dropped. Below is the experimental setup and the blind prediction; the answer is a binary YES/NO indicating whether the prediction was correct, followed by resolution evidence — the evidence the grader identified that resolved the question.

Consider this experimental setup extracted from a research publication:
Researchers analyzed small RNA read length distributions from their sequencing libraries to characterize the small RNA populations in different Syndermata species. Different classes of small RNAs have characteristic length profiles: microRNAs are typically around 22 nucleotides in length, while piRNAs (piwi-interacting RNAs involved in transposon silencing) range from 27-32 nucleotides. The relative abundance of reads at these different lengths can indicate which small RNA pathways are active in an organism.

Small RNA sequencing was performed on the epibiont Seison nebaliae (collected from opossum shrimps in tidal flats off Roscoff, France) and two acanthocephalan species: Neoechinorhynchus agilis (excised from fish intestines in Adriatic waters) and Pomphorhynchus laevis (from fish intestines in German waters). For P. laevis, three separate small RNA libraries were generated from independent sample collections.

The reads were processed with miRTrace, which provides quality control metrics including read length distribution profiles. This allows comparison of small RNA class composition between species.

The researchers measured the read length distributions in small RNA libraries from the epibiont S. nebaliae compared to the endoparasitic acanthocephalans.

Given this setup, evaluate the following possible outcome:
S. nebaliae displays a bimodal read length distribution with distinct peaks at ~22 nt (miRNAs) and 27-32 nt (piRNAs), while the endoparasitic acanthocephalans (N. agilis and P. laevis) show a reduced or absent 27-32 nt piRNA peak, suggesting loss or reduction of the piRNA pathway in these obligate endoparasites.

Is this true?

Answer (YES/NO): NO